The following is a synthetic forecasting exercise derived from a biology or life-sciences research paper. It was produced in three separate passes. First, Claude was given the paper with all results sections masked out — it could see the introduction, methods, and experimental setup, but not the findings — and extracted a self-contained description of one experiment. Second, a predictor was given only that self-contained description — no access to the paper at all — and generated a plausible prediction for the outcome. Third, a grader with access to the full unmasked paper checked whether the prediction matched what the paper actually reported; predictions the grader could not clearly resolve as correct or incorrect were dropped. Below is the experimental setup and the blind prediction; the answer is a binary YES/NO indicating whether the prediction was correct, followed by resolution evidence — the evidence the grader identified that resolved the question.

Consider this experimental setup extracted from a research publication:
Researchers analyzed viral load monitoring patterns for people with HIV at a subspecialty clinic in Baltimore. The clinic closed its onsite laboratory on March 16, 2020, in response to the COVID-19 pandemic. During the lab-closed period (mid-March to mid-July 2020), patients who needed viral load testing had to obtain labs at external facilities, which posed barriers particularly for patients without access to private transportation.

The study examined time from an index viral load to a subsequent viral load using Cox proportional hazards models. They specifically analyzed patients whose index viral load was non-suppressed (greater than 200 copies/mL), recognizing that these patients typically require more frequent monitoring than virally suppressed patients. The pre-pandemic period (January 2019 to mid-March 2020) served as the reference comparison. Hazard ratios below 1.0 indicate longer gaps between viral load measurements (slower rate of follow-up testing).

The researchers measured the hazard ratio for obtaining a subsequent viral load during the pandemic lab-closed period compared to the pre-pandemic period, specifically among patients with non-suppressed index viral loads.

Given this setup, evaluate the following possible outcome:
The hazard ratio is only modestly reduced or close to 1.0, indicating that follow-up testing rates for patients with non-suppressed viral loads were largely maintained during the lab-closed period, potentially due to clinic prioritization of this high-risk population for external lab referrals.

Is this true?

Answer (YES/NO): NO